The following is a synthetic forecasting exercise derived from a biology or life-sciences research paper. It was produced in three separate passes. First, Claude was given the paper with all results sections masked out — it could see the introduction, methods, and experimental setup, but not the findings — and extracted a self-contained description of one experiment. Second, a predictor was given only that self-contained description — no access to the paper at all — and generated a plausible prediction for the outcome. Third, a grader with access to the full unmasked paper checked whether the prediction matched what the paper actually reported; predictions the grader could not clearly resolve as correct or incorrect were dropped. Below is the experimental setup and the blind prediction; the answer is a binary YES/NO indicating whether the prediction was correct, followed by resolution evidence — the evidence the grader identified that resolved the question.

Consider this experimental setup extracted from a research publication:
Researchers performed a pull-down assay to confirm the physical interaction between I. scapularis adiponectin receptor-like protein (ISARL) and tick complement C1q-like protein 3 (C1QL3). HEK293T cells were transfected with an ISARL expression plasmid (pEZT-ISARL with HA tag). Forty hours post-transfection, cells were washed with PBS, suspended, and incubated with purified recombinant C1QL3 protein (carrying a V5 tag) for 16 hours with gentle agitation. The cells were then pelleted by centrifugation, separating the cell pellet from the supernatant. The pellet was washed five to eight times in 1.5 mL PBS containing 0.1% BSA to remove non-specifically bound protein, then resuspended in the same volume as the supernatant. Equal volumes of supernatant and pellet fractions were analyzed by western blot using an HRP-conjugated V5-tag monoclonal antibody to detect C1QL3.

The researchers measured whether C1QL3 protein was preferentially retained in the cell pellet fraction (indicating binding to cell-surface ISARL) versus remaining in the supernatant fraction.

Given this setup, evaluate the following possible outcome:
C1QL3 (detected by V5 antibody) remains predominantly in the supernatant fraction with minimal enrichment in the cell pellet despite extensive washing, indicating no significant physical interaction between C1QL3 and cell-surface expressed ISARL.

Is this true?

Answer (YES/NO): NO